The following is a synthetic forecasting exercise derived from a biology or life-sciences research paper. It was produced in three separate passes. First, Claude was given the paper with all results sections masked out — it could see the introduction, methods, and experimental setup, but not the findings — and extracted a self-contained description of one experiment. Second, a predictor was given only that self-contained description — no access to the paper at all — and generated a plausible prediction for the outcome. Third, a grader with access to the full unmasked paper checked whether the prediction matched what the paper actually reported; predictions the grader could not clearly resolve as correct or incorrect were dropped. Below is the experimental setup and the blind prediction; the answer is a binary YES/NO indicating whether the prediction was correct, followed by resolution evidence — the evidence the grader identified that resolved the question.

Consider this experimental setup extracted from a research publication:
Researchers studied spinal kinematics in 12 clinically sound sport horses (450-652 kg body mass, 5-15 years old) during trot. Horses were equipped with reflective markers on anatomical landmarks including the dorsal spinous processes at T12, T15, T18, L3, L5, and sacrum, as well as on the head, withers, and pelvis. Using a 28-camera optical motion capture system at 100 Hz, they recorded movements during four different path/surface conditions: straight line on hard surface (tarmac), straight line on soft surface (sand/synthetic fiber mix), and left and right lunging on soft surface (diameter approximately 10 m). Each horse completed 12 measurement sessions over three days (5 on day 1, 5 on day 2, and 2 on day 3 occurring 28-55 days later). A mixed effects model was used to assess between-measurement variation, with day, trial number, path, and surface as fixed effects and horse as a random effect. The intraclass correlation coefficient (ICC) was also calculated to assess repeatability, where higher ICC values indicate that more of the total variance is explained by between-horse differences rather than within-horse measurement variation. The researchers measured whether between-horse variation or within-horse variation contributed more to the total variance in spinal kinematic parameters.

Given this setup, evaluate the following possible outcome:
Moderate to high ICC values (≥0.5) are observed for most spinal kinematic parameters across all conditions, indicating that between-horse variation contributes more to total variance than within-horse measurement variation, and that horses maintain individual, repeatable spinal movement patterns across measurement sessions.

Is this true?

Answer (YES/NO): YES